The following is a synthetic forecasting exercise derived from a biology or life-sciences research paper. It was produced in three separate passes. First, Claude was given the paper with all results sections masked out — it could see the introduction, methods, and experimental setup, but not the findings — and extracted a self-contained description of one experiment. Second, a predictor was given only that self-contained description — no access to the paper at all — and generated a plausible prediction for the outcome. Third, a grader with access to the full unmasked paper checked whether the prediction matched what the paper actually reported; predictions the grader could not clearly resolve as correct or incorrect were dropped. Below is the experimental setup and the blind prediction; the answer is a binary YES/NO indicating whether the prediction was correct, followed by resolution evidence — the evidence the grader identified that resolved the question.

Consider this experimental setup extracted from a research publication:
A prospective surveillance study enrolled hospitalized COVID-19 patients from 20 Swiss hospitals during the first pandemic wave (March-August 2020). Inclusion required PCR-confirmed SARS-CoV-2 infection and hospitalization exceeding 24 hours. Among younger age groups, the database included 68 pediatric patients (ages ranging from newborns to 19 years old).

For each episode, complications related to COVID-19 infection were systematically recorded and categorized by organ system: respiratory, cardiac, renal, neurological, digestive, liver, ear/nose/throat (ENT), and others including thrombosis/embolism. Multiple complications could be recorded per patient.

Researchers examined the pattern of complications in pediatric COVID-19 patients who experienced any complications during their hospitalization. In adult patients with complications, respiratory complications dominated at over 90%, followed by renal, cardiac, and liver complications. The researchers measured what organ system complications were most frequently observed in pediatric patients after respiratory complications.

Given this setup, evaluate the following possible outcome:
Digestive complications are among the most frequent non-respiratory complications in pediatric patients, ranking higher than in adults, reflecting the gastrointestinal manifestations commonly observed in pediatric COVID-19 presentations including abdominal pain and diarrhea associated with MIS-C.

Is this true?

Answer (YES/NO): YES